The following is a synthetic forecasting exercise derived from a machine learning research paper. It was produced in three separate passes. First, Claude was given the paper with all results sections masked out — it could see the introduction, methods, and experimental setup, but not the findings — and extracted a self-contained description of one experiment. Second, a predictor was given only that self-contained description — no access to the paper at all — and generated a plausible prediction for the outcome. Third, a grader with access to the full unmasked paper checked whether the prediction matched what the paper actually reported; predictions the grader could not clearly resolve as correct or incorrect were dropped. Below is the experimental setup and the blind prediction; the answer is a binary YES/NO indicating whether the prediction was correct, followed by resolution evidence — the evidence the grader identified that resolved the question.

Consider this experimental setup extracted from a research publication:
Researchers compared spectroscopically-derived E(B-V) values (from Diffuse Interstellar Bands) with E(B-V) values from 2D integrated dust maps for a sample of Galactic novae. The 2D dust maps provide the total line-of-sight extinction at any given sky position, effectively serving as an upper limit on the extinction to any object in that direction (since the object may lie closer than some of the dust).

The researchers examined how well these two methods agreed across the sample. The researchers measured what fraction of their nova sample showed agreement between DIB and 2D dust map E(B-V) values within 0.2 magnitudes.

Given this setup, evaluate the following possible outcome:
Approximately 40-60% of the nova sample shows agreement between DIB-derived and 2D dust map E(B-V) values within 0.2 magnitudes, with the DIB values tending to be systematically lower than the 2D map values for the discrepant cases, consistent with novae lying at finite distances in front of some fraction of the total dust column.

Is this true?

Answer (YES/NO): NO